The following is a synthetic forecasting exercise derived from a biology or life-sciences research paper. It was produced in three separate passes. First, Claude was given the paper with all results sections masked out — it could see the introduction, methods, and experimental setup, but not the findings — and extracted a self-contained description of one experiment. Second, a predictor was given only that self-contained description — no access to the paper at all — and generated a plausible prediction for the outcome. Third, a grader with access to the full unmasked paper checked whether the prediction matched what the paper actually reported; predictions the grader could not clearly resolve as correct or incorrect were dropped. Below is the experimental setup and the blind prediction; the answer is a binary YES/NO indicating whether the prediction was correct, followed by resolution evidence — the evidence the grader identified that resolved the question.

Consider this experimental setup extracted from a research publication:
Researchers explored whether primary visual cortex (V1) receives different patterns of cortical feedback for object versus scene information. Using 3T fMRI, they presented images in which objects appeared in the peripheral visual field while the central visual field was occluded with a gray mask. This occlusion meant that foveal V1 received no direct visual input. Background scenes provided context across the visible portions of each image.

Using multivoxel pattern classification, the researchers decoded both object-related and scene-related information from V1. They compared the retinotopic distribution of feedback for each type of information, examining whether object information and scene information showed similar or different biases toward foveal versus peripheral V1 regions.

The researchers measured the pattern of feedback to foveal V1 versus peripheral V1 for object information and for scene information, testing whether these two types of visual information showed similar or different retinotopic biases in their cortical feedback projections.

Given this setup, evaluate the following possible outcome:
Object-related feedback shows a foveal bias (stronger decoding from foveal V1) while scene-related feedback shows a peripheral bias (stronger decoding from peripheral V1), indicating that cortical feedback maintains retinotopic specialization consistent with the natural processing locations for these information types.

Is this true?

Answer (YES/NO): NO